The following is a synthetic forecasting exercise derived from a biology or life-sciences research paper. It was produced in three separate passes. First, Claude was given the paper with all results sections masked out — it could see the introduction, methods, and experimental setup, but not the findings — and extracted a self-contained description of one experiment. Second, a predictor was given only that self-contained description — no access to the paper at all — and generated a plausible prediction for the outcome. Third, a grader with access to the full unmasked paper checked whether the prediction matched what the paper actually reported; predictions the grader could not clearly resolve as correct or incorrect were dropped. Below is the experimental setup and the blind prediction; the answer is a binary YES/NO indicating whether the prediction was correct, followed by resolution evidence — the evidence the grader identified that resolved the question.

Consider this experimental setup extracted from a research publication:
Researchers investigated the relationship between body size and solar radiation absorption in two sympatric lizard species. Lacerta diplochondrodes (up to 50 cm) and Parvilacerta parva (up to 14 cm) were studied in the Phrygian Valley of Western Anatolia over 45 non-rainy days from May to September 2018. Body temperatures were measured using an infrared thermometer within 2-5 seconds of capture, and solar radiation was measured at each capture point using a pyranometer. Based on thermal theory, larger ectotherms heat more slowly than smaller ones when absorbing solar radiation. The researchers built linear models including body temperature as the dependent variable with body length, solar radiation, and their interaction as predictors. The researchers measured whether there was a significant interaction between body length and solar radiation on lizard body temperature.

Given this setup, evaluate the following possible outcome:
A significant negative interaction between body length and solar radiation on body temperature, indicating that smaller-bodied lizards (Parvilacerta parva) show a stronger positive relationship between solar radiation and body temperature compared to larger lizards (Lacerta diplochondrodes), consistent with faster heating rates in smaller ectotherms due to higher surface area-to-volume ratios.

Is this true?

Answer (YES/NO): NO